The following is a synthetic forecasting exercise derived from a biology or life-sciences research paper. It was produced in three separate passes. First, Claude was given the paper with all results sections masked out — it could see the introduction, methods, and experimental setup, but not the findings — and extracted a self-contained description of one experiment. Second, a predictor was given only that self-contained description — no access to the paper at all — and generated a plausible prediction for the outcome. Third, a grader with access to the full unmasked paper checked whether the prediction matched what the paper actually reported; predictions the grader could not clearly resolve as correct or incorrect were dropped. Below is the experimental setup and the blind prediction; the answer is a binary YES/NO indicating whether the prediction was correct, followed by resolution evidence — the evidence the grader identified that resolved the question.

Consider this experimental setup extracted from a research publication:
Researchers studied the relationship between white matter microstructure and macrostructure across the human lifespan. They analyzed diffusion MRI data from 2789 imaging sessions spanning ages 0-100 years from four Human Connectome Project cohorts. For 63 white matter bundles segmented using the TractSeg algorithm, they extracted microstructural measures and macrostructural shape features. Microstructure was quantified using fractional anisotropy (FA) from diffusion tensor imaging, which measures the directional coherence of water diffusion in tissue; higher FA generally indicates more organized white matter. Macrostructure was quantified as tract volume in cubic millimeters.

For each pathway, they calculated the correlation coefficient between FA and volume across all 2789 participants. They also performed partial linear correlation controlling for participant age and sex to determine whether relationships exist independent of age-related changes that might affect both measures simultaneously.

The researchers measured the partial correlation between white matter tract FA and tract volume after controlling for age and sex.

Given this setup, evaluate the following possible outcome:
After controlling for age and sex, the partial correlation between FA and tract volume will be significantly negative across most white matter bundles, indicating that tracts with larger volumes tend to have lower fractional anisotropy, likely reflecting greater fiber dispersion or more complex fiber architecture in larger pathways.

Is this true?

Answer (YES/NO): NO